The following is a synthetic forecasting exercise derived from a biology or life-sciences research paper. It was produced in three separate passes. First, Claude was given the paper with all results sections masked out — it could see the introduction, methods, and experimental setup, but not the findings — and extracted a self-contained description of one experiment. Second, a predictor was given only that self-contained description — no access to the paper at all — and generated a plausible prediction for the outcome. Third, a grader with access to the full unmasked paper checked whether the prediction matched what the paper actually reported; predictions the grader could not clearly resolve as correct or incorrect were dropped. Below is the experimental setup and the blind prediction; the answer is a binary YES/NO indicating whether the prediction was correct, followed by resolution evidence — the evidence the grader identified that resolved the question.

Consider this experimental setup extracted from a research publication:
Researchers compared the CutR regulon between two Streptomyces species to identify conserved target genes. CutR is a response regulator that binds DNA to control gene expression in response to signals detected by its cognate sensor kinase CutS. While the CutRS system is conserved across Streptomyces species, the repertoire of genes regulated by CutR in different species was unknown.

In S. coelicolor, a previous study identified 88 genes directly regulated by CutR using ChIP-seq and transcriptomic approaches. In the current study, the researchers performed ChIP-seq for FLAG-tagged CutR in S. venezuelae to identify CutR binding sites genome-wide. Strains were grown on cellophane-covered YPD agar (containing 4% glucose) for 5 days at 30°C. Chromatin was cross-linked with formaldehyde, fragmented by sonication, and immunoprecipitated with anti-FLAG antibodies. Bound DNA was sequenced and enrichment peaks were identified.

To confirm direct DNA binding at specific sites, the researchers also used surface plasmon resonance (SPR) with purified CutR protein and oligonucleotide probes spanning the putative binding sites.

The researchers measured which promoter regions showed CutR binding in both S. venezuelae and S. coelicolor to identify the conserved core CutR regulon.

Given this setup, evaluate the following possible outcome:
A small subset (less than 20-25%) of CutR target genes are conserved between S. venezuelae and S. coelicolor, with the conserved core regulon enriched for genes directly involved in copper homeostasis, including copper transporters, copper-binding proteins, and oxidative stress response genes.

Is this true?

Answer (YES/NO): NO